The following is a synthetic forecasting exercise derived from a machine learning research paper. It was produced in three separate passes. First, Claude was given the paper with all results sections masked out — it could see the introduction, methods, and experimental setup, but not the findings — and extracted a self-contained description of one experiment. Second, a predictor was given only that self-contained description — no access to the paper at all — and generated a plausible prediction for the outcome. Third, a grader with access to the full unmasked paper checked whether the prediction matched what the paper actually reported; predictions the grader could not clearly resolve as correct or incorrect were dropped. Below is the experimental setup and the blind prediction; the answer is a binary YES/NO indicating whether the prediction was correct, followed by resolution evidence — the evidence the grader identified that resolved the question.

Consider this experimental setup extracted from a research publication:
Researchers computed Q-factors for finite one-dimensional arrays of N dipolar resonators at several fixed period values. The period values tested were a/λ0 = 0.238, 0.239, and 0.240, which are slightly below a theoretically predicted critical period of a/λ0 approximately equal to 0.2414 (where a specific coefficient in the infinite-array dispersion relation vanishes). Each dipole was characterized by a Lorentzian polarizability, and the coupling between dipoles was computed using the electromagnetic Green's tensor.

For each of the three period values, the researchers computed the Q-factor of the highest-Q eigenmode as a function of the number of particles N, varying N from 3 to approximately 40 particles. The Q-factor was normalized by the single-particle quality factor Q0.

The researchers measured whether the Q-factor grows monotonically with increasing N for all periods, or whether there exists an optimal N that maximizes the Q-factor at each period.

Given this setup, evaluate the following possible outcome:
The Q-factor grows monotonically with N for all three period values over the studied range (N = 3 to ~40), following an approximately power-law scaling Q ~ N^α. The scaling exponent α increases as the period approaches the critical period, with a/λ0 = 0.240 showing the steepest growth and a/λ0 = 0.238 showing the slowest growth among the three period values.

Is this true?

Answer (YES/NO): NO